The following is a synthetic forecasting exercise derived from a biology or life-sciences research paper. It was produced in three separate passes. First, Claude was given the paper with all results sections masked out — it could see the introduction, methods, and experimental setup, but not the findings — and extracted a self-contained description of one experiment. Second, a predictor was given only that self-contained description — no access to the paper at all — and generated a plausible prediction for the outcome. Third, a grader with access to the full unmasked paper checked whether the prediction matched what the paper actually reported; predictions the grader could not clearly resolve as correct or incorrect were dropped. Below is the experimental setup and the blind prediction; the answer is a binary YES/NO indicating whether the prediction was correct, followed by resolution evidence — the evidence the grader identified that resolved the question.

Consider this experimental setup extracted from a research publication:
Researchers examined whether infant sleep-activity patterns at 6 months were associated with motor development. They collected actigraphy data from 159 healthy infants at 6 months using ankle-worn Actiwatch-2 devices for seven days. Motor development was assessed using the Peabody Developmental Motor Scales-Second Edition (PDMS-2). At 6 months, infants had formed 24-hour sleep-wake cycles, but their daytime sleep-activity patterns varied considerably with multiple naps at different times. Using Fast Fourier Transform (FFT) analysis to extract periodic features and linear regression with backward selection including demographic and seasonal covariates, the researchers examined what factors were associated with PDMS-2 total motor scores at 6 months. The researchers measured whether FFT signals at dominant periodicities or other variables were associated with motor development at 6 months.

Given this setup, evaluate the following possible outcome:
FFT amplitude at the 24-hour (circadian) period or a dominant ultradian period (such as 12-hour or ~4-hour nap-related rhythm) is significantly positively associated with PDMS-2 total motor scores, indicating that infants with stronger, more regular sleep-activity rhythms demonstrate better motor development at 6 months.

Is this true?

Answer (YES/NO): NO